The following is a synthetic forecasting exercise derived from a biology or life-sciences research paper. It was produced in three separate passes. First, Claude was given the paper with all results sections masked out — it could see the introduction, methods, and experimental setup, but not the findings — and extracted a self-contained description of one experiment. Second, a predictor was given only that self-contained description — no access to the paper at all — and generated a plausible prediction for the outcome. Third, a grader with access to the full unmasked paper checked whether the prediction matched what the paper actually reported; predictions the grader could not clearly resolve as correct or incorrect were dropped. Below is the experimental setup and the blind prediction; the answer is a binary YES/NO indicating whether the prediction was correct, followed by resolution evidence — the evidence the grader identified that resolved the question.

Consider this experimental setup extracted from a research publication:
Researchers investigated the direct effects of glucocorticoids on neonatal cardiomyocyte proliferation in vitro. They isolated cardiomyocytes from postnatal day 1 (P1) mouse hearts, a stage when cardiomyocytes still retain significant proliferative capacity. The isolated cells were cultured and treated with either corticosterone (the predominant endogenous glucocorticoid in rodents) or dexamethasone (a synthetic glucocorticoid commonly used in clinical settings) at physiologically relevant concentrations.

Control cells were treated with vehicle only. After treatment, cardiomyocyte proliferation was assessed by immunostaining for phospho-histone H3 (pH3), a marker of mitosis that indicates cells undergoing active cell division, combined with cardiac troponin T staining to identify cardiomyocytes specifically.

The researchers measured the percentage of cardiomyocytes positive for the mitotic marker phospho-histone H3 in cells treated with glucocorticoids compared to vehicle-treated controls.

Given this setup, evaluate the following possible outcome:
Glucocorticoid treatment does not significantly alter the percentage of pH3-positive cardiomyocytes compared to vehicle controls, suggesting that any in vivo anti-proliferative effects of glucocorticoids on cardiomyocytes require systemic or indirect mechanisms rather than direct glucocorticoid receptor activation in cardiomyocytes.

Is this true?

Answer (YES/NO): NO